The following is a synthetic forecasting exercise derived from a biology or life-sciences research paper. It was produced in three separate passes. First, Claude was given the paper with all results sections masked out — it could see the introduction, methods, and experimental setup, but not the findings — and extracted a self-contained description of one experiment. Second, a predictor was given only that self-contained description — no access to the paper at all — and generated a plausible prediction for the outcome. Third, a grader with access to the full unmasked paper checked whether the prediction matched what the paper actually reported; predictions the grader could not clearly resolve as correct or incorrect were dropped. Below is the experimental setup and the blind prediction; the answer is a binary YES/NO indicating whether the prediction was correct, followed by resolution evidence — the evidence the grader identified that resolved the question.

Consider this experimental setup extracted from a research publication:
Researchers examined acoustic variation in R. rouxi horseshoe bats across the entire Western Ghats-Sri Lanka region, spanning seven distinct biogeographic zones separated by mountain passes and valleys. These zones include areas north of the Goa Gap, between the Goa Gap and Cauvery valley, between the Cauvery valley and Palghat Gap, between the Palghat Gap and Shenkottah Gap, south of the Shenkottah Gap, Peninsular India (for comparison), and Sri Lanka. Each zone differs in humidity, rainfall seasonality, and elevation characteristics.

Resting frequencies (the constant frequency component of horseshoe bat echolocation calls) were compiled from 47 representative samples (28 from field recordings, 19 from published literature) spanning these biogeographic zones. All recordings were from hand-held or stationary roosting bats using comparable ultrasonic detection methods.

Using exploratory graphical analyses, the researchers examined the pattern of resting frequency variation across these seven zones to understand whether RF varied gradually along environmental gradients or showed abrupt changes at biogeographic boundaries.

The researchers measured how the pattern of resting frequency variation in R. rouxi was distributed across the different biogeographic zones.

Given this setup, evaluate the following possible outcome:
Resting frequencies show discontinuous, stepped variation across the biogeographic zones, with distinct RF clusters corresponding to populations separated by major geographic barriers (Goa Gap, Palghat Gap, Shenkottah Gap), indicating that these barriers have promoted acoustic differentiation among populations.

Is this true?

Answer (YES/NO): NO